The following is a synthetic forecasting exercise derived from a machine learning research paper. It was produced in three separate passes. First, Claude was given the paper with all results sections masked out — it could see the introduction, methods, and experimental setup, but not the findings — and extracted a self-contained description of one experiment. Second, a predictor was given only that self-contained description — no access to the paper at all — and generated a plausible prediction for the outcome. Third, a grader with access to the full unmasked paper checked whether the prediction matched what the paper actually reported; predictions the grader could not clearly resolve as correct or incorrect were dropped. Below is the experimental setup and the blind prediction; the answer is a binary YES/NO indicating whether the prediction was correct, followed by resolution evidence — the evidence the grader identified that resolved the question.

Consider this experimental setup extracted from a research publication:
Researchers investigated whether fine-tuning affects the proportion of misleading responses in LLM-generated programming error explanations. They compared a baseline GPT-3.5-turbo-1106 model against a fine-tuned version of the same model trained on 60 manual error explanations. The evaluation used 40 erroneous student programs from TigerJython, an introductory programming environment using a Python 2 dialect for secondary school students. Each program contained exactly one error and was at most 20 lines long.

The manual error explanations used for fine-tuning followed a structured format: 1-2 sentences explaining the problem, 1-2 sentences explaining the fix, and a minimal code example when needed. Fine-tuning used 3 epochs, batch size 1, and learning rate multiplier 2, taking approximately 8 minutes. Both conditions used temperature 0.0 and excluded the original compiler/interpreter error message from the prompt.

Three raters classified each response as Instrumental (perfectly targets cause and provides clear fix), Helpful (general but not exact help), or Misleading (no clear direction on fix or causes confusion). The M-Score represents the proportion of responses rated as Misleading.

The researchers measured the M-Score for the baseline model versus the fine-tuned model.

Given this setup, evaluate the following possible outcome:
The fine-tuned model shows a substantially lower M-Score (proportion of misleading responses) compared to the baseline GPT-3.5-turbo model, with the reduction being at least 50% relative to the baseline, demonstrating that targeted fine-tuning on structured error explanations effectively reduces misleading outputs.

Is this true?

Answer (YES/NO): NO